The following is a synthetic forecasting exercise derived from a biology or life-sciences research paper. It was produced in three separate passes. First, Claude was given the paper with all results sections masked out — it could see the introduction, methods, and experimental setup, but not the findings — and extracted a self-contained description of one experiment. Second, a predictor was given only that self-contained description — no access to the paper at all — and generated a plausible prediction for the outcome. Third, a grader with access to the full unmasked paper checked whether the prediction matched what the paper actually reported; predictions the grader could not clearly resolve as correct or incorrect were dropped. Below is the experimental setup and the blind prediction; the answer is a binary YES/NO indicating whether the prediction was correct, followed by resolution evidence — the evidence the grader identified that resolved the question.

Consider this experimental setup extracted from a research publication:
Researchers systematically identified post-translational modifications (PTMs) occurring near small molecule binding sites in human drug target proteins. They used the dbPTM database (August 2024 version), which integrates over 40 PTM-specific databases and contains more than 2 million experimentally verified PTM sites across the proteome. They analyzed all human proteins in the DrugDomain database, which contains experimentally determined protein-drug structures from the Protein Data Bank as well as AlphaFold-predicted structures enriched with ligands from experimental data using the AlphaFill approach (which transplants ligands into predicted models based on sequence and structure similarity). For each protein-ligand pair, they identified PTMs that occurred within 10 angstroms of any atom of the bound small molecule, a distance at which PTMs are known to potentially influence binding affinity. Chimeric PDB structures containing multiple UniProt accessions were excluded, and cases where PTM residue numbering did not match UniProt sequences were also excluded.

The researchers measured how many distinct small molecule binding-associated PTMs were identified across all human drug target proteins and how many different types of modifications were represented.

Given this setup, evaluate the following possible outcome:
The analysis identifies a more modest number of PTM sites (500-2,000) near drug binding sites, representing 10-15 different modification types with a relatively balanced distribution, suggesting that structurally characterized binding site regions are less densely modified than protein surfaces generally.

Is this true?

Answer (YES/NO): NO